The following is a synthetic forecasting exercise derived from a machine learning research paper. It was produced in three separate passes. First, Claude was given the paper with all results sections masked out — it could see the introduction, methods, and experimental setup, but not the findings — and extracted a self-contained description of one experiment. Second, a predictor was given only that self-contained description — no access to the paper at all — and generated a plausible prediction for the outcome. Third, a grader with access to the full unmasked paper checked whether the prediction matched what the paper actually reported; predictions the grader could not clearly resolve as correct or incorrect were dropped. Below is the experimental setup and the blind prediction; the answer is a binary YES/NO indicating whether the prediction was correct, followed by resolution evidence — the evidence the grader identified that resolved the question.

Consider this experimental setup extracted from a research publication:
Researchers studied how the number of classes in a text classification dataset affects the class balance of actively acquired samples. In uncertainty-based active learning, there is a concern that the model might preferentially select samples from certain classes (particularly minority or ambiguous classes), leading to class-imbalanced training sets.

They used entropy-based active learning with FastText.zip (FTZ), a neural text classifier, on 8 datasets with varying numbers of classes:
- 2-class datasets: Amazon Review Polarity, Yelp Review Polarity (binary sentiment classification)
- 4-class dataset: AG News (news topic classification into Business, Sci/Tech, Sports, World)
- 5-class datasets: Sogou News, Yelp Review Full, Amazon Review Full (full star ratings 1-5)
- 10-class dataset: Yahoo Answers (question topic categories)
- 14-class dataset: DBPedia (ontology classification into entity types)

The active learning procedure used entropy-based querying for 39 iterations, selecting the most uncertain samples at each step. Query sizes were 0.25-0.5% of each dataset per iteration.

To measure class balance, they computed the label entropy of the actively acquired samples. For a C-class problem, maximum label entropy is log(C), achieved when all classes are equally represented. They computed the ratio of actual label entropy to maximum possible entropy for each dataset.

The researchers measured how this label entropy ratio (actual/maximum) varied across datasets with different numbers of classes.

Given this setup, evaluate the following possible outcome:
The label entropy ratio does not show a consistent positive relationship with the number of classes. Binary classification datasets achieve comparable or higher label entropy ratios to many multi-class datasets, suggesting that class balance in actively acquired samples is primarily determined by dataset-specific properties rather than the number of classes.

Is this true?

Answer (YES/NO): YES